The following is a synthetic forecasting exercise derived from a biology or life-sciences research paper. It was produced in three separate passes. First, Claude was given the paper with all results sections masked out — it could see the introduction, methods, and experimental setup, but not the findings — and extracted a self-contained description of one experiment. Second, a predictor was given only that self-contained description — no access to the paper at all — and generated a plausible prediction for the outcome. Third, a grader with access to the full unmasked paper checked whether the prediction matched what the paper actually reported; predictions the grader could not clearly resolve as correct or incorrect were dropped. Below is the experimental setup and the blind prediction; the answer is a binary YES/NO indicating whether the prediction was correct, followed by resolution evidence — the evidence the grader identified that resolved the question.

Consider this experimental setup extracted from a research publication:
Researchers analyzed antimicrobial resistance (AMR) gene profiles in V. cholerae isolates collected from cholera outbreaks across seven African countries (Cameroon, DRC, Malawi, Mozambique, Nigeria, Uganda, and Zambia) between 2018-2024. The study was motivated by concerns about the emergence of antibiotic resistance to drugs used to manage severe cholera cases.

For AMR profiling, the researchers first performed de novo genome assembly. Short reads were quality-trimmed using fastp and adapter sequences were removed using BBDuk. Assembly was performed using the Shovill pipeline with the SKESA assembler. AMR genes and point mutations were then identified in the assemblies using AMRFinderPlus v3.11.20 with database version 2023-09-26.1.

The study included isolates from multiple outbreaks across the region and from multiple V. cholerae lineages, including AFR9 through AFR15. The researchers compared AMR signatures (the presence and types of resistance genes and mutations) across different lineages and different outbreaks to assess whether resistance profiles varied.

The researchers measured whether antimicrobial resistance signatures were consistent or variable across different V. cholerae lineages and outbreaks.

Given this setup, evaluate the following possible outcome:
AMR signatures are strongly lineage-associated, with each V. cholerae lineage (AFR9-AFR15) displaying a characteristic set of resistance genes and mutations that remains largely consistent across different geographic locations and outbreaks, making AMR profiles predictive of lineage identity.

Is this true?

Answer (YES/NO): NO